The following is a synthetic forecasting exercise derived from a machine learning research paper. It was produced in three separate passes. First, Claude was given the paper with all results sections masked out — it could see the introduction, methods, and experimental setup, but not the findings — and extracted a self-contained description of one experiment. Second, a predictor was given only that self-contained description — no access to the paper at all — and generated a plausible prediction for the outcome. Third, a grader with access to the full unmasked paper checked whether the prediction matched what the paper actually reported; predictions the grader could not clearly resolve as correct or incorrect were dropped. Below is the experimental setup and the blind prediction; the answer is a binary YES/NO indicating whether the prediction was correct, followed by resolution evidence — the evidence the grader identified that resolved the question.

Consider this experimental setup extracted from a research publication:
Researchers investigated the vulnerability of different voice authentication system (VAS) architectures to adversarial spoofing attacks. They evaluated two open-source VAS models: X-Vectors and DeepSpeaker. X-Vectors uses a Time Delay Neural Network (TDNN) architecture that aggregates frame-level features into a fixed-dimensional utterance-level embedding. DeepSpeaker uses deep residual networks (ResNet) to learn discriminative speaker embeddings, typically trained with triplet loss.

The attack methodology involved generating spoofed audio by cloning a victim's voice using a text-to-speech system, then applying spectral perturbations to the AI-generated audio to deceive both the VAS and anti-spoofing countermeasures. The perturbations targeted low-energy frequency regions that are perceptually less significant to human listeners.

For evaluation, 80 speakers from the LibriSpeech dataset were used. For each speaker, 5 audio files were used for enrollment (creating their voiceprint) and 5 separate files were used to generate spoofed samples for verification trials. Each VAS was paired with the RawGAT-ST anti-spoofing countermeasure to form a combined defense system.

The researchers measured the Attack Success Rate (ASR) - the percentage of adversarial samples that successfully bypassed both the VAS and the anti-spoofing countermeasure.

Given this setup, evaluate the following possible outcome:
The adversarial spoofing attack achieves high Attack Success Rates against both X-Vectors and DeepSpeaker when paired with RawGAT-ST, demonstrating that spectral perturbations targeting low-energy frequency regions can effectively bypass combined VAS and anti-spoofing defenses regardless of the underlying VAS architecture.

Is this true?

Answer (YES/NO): YES